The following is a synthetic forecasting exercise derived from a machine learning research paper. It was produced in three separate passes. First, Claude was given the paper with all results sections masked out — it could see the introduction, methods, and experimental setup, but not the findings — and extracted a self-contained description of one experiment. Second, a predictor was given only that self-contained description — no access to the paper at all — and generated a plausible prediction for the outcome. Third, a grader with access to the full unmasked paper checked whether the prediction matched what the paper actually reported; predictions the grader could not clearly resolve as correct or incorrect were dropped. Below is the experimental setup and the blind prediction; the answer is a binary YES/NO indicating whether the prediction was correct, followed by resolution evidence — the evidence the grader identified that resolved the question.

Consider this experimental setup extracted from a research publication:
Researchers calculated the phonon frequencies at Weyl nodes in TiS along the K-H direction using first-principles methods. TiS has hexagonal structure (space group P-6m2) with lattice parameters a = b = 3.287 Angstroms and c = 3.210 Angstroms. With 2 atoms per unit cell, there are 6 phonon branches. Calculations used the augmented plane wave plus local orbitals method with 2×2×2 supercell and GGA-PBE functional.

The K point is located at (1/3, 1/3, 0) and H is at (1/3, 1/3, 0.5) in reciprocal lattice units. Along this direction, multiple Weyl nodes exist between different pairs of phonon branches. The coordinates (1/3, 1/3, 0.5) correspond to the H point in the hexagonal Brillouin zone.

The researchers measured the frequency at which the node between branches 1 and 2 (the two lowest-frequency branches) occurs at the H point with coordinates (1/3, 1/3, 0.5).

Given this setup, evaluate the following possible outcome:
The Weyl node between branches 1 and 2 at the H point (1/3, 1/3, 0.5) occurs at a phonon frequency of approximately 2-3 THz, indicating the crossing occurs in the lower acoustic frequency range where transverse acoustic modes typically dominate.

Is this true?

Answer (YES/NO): NO